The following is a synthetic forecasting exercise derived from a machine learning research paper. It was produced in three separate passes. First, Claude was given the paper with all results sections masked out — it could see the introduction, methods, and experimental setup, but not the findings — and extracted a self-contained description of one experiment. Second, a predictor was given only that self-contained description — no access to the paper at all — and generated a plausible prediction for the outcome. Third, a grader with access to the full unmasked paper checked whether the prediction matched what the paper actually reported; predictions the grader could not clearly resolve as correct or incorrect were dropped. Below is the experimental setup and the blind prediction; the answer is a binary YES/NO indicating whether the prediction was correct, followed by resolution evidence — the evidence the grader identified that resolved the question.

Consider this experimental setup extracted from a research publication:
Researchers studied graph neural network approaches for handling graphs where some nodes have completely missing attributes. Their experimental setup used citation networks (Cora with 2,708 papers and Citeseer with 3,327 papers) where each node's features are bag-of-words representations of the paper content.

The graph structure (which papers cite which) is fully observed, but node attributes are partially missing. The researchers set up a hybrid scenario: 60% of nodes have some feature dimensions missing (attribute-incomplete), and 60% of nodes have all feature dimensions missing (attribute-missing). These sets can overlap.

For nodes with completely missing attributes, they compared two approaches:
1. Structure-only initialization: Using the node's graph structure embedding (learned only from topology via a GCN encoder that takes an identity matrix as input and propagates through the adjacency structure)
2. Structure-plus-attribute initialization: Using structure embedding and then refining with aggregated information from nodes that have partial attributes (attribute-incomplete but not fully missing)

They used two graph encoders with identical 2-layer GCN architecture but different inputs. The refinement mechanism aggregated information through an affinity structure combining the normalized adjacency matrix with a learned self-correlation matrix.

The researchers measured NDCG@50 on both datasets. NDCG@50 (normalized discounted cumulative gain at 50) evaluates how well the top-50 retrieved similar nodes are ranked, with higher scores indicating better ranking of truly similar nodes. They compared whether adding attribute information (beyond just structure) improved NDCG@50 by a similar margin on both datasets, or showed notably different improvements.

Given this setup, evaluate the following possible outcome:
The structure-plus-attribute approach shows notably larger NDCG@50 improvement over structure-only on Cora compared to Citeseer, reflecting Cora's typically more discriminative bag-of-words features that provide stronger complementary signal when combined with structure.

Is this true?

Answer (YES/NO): NO